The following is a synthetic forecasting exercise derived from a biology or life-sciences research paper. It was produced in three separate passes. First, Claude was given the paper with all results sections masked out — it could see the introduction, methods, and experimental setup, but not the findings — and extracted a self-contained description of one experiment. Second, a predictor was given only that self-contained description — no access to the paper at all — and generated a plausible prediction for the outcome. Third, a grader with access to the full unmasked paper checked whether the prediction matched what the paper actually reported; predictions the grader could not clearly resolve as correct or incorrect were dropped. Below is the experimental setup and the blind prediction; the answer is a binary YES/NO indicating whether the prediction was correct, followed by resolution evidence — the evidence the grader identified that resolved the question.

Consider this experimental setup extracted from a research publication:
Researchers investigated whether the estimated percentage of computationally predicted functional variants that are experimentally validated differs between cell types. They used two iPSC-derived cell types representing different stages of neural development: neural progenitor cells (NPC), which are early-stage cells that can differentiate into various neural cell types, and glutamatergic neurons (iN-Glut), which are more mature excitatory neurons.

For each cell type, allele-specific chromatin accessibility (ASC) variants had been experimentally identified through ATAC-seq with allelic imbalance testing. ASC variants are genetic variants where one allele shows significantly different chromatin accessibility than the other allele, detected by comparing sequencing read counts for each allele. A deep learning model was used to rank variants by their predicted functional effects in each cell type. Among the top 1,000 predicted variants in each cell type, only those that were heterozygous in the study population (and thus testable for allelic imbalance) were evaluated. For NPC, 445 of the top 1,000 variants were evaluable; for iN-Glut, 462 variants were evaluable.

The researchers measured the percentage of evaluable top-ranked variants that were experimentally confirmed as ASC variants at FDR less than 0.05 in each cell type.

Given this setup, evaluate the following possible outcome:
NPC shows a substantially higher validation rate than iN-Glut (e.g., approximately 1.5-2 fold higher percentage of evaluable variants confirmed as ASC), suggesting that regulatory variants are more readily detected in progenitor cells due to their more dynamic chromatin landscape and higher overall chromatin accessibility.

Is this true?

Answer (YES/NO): NO